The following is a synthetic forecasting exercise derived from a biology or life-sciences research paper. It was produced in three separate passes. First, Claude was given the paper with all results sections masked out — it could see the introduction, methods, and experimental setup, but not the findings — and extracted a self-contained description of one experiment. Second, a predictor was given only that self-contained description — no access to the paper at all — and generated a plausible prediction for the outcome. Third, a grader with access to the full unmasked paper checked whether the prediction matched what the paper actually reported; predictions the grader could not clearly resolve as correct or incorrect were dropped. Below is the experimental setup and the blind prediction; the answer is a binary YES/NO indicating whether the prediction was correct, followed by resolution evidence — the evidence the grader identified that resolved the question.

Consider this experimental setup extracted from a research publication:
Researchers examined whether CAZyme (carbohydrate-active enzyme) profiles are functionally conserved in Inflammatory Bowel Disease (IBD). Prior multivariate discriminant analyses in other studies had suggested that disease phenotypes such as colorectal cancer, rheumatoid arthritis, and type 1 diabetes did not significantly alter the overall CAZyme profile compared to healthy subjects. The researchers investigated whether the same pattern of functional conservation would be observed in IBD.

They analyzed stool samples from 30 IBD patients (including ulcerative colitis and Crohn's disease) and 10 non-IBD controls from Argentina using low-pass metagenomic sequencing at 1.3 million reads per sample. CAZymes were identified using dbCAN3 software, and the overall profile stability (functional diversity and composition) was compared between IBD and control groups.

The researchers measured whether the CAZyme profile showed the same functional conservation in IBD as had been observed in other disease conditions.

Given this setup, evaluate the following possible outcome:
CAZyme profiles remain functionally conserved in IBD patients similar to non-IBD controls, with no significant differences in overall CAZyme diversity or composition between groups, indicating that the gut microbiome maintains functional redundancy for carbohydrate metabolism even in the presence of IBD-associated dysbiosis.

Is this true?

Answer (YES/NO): NO